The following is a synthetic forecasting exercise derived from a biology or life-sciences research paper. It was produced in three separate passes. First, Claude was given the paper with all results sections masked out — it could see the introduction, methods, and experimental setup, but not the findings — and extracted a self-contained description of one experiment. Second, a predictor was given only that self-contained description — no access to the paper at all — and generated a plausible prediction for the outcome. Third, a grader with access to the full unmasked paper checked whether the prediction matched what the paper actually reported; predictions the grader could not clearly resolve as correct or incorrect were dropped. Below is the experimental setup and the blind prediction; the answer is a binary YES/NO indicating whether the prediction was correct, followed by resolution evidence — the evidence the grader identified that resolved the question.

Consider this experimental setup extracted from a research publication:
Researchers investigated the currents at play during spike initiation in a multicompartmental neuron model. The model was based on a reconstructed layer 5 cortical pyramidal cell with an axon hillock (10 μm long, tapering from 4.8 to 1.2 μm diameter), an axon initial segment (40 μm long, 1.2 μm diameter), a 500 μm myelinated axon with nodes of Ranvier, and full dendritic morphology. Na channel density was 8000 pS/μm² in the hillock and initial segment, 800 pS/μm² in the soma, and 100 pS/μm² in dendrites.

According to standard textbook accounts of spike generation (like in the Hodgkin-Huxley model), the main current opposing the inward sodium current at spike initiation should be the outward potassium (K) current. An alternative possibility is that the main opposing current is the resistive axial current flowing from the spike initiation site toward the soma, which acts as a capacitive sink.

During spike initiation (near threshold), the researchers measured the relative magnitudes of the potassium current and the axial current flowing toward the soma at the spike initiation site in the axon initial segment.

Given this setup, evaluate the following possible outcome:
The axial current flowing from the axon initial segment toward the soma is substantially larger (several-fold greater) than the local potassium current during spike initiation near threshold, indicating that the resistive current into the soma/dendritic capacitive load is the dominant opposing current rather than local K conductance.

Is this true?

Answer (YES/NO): YES